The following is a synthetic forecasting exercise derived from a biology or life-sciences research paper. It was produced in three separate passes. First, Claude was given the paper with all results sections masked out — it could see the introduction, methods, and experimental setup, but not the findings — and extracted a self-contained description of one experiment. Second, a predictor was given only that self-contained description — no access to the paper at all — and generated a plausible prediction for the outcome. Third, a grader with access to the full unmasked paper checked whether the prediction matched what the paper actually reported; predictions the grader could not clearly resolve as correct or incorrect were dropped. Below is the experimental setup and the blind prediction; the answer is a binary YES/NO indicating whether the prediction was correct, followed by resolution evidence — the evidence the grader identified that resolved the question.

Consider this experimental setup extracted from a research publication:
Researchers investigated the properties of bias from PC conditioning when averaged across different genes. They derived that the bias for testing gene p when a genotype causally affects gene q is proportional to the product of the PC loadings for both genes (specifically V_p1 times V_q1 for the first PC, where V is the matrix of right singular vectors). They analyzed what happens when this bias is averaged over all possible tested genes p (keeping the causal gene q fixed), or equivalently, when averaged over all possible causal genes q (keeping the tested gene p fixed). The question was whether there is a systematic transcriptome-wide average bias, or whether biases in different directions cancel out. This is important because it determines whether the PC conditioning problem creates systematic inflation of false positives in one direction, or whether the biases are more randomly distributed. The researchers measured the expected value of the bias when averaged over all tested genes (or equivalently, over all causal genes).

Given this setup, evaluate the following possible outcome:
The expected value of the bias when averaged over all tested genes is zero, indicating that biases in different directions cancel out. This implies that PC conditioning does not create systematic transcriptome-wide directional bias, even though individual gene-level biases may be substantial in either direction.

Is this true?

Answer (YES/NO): YES